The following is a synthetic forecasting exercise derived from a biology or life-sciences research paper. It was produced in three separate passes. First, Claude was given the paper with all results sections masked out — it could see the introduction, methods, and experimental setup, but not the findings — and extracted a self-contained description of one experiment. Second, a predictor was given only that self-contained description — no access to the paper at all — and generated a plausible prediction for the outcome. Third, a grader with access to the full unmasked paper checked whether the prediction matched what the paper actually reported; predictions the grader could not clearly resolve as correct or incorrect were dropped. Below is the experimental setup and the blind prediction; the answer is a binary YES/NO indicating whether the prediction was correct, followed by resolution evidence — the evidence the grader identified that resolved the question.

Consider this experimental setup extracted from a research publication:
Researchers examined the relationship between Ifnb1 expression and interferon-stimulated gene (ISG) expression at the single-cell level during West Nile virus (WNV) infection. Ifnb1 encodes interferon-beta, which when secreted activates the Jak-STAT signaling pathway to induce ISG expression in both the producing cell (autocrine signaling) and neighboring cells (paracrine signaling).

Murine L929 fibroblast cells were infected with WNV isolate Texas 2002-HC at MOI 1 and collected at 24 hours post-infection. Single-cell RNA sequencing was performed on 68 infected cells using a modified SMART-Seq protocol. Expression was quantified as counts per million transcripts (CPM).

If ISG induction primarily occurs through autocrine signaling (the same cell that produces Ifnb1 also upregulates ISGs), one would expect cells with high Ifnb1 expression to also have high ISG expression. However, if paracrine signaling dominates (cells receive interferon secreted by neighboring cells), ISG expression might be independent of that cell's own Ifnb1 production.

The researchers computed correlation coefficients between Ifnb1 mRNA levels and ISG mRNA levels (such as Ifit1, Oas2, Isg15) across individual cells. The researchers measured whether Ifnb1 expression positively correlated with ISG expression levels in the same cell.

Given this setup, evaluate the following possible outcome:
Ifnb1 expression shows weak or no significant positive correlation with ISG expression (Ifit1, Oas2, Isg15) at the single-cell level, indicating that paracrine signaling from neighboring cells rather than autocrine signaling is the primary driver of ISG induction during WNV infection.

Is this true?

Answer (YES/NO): YES